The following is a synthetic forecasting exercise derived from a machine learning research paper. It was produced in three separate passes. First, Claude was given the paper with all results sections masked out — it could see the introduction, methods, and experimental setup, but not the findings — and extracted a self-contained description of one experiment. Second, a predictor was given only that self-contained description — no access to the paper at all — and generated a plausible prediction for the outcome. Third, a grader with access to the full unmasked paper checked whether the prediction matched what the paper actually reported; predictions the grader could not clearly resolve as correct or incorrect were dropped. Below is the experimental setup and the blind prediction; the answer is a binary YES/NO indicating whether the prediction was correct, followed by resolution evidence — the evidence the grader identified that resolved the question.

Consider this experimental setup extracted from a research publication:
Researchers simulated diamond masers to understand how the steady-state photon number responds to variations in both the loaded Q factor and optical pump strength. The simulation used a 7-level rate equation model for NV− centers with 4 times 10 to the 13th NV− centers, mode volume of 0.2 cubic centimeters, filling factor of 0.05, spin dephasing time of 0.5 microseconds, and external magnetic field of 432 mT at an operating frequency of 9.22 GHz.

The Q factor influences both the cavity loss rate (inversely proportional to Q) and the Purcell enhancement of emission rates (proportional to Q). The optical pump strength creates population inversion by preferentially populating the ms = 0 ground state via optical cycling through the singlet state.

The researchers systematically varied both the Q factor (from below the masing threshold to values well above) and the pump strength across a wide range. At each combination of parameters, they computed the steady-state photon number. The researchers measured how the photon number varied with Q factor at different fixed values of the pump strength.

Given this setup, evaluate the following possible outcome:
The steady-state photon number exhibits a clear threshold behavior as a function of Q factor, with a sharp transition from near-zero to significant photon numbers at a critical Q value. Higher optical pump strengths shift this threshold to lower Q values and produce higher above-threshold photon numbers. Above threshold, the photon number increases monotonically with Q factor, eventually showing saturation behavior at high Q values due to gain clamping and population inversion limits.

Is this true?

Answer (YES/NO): NO